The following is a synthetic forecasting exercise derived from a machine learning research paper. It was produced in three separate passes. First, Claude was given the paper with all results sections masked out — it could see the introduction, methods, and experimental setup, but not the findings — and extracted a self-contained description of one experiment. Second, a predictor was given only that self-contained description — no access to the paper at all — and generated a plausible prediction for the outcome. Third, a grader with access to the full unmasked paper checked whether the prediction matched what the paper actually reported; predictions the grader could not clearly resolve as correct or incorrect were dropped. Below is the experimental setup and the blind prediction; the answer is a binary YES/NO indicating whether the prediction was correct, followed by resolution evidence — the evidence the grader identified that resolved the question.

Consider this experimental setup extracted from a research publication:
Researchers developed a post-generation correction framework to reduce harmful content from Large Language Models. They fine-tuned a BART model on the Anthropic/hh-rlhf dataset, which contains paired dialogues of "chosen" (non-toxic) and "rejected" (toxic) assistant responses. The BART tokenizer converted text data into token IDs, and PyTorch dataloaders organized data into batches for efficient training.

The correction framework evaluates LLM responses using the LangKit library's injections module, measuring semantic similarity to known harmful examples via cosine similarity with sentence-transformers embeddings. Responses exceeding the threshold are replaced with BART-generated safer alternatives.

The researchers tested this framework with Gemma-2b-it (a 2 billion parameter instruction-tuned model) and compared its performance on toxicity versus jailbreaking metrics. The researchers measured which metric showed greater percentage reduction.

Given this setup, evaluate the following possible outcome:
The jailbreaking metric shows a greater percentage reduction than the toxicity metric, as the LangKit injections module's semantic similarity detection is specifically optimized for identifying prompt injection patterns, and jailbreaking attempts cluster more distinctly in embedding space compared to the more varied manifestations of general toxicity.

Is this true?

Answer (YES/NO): YES